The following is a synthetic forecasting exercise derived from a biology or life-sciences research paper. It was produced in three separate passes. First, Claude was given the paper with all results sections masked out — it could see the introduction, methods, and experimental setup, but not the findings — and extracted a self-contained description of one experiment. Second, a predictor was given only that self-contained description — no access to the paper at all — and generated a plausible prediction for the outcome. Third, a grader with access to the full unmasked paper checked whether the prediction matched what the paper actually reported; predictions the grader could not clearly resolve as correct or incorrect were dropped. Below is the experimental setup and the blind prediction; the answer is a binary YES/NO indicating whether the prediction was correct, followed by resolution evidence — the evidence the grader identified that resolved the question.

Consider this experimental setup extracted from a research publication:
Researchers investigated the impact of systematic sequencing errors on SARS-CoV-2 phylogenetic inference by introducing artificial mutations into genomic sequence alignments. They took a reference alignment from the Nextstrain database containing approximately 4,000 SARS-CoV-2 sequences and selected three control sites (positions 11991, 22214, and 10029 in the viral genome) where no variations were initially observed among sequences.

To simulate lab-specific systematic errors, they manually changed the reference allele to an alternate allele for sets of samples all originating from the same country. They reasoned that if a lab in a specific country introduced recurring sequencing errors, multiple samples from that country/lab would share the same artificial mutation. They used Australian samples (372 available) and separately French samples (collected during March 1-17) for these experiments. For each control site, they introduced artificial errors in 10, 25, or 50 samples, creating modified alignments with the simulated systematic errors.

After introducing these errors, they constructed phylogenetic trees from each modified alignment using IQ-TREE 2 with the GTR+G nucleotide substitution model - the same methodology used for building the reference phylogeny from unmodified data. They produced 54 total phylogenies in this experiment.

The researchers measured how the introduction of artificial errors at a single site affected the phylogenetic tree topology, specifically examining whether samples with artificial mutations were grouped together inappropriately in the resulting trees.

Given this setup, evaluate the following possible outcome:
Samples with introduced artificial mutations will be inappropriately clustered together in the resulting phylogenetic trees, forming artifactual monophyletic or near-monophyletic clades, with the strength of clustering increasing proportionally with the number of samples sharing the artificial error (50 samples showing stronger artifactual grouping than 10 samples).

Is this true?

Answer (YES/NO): NO